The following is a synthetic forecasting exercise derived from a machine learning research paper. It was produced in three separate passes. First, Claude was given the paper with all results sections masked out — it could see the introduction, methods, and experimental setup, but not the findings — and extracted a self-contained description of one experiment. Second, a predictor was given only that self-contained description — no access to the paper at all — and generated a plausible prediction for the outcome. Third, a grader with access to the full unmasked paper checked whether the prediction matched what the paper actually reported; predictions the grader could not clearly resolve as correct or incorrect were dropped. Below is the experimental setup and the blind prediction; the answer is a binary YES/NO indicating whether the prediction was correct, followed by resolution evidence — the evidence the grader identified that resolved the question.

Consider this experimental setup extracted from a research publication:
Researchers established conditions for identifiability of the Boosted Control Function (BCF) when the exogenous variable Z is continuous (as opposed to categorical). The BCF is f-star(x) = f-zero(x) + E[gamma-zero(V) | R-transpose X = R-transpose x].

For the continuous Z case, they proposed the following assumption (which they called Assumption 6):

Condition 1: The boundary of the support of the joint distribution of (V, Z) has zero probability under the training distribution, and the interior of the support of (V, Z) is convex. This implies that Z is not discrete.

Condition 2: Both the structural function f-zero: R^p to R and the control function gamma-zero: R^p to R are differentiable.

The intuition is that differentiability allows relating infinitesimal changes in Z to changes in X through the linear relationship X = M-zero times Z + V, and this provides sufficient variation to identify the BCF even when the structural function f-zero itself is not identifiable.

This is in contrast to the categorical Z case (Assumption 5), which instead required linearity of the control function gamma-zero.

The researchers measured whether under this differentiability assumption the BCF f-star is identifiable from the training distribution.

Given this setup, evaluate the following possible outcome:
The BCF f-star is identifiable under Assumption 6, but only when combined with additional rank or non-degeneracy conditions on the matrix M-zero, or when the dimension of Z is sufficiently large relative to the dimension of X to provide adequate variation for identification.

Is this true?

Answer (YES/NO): NO